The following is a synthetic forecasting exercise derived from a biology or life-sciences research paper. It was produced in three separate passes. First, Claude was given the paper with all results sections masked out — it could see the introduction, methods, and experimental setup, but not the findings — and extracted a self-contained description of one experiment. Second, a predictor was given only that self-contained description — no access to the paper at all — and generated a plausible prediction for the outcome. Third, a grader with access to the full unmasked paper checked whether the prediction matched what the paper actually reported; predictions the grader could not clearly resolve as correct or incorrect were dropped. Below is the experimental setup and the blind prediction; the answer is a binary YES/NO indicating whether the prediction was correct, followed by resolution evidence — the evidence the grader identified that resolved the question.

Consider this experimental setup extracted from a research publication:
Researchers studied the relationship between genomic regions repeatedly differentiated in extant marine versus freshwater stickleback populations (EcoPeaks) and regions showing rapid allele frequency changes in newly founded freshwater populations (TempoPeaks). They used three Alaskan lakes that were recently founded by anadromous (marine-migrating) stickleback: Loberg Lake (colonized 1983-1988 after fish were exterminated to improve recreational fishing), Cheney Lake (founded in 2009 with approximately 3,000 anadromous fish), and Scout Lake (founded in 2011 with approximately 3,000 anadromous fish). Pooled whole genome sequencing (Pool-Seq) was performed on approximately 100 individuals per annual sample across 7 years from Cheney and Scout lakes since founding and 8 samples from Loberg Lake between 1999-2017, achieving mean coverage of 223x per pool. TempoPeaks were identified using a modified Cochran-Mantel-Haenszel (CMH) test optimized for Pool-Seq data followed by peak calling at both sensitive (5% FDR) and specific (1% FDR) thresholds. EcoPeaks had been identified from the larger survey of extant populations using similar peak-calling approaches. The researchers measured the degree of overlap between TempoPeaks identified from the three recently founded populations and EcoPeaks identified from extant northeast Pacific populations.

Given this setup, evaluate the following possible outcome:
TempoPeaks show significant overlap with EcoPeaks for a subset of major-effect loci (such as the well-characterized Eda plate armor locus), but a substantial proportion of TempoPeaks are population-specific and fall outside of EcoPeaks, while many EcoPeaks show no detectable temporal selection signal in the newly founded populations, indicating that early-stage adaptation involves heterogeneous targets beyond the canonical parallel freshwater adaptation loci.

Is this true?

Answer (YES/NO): NO